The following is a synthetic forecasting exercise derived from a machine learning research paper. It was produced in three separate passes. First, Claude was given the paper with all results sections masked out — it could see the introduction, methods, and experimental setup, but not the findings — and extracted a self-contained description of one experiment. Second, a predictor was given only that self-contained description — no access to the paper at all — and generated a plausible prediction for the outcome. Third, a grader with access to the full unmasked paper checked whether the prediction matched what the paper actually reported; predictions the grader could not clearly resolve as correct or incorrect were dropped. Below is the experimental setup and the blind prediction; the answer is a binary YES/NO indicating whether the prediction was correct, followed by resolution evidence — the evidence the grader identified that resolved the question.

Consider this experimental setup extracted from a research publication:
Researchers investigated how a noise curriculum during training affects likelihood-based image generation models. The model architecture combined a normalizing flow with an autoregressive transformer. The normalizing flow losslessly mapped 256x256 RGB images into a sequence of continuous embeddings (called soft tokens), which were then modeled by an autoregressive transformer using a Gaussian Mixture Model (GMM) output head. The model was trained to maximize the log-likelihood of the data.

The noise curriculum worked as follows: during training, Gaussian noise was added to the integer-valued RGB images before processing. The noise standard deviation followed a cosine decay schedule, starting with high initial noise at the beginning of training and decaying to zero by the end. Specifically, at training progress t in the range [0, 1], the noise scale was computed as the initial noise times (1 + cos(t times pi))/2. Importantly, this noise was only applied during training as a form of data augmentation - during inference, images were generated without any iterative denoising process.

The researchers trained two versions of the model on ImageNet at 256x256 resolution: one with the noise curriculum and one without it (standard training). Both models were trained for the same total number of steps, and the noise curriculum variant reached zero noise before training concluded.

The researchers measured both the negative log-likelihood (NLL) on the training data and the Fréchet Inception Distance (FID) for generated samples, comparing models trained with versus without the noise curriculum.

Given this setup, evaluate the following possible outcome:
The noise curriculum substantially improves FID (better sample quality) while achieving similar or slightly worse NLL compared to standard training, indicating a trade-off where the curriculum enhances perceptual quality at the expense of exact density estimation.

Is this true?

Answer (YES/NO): NO